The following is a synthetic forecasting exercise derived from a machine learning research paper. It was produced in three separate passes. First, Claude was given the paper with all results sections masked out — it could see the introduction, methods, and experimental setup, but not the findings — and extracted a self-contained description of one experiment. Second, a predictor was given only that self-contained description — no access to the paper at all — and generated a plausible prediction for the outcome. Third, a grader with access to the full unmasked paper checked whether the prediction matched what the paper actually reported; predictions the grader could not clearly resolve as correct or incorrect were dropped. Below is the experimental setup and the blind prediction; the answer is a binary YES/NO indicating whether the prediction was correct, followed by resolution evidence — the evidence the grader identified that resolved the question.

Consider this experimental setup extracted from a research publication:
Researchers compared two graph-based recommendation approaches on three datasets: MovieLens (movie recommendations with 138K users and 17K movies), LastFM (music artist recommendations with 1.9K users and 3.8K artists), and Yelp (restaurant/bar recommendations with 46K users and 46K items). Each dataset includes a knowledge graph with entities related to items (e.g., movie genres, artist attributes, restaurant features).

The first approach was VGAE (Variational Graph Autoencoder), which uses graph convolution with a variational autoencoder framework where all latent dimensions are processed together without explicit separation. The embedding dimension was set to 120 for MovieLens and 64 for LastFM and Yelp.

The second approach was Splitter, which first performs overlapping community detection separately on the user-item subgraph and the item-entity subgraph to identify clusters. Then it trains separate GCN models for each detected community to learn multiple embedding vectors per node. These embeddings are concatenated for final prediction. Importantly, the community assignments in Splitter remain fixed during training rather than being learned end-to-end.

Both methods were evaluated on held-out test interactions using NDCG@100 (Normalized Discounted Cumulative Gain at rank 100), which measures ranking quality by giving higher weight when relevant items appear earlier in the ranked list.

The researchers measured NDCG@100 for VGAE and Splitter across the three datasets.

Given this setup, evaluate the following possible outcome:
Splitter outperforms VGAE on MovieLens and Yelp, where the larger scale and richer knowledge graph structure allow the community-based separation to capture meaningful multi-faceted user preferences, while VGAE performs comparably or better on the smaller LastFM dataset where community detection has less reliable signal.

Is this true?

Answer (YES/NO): NO